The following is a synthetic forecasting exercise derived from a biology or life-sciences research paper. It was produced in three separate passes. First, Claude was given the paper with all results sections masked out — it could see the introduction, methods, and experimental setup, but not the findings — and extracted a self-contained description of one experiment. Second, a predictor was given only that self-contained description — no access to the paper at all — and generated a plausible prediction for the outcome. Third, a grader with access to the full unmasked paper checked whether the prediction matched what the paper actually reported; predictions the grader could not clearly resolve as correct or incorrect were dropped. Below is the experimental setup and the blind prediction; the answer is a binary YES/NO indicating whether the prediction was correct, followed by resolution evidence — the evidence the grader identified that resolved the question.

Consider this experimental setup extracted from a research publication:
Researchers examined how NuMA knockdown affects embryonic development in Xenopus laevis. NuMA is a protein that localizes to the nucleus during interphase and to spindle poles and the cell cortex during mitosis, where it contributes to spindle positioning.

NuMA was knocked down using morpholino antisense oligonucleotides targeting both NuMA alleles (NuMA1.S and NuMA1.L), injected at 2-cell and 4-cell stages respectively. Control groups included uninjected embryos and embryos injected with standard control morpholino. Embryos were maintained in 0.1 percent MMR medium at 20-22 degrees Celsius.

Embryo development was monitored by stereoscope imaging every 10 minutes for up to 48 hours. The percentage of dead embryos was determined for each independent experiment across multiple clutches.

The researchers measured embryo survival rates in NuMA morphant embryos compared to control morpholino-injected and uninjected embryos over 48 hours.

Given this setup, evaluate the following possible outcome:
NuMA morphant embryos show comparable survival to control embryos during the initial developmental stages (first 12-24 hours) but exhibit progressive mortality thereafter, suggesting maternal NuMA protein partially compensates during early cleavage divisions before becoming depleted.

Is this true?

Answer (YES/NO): NO